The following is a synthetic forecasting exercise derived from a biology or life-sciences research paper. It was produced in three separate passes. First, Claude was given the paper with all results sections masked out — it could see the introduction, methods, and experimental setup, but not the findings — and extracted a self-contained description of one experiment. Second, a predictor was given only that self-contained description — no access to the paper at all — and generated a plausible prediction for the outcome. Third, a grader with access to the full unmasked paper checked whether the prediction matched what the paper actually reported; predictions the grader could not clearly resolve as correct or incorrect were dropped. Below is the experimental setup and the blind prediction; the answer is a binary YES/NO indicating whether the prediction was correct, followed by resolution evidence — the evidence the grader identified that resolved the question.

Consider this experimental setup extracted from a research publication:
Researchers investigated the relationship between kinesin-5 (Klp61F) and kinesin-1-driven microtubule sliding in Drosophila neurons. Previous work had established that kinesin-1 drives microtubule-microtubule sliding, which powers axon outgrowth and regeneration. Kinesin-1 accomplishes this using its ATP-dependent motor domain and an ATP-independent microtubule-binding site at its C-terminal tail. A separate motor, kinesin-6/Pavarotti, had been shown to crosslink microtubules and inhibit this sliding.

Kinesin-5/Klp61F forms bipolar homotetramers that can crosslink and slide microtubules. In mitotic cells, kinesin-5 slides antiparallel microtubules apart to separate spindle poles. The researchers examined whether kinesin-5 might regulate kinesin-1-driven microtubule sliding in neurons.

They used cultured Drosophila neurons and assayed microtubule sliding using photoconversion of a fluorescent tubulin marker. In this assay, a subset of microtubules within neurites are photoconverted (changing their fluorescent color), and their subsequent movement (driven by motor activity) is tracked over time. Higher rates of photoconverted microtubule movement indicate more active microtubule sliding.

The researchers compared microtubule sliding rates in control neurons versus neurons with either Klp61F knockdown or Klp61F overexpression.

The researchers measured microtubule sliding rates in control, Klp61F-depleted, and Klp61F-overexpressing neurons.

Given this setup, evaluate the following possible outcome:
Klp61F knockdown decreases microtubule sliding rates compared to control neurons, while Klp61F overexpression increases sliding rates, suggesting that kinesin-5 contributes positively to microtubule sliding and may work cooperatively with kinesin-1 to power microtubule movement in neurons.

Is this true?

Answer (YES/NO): NO